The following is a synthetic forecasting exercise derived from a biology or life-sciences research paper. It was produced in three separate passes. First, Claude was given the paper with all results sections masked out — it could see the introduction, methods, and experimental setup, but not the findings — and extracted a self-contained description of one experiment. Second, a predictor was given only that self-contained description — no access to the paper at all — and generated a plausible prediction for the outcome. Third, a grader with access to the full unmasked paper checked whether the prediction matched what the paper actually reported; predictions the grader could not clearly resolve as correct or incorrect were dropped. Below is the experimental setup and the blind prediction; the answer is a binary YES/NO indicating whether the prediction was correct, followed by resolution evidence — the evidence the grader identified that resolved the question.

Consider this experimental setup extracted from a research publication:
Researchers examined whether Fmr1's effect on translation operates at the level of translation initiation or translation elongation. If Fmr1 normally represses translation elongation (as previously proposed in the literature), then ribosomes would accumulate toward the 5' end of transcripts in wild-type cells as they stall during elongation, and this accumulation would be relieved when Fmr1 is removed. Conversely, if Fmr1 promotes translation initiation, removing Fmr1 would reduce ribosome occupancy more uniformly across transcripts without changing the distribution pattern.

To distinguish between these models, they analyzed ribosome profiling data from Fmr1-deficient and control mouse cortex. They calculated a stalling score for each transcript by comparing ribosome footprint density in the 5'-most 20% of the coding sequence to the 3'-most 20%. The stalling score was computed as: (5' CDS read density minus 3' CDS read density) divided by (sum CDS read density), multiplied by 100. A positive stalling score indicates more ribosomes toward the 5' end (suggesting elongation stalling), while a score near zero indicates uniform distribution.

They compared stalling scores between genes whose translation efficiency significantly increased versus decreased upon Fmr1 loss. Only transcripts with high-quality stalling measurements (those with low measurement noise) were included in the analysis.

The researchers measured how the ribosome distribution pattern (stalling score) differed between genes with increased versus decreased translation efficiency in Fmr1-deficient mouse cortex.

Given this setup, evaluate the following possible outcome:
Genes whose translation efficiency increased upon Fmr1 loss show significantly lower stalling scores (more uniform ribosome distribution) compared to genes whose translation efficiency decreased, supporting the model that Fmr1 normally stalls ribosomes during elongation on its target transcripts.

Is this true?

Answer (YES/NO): NO